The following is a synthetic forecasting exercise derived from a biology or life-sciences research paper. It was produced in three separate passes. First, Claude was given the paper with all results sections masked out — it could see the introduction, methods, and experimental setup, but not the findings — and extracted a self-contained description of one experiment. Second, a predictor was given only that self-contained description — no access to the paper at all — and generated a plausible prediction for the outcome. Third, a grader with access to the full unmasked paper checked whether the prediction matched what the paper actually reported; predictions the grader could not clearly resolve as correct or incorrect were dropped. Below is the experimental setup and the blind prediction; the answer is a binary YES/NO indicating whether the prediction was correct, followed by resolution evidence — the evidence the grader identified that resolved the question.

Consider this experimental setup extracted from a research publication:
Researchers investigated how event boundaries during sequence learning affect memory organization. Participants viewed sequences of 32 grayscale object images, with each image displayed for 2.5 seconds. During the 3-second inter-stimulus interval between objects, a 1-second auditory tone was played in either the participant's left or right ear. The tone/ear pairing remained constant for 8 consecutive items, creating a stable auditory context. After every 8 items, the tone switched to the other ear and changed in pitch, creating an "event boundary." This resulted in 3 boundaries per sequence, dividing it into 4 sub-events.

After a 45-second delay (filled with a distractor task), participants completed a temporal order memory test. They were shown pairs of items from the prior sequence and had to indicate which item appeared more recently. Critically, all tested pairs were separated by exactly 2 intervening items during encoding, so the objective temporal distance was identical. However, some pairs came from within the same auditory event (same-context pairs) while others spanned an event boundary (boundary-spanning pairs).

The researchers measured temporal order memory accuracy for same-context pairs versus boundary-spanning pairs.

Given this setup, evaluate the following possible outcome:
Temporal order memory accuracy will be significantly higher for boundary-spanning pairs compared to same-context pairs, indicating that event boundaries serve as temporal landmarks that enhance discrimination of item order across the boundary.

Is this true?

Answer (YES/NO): NO